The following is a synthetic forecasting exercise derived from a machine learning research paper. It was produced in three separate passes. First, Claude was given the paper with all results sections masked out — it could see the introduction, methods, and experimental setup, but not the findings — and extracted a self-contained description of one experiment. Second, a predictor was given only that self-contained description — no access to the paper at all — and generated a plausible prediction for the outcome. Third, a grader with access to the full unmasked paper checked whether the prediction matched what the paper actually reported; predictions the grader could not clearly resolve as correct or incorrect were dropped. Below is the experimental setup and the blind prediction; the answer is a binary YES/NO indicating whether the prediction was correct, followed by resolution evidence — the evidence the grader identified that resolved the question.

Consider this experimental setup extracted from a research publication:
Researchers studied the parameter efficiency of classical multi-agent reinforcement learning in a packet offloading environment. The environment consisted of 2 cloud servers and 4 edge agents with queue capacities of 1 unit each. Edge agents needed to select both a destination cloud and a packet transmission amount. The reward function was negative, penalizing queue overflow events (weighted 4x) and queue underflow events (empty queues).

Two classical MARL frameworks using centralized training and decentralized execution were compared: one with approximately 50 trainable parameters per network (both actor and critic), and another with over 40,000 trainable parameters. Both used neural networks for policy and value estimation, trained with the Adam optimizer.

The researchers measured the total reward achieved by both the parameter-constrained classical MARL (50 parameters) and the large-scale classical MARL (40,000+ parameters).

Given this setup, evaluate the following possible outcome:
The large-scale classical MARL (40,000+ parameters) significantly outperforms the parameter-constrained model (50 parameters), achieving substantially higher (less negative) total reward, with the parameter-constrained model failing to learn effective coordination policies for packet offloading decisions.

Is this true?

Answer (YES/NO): YES